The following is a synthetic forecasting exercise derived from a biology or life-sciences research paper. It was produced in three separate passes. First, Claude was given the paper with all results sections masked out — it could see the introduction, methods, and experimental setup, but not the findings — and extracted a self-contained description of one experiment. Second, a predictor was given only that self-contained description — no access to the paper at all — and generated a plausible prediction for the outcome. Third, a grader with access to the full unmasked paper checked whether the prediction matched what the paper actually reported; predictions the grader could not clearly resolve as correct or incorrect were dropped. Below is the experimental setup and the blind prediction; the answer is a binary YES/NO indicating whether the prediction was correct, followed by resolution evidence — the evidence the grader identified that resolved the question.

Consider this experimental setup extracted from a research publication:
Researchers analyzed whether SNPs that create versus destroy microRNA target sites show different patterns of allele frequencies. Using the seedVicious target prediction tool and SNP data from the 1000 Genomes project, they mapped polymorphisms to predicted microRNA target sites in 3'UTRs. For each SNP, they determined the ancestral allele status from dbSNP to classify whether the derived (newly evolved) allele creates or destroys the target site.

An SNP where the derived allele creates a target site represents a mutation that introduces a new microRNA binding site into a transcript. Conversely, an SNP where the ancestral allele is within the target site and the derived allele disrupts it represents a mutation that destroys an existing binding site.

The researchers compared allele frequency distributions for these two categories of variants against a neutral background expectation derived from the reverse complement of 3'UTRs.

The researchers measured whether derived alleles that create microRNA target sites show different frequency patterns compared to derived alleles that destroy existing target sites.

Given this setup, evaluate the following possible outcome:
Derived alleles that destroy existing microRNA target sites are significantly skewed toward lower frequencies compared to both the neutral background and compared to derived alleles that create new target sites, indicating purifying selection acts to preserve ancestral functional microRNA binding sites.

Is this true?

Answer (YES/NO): NO